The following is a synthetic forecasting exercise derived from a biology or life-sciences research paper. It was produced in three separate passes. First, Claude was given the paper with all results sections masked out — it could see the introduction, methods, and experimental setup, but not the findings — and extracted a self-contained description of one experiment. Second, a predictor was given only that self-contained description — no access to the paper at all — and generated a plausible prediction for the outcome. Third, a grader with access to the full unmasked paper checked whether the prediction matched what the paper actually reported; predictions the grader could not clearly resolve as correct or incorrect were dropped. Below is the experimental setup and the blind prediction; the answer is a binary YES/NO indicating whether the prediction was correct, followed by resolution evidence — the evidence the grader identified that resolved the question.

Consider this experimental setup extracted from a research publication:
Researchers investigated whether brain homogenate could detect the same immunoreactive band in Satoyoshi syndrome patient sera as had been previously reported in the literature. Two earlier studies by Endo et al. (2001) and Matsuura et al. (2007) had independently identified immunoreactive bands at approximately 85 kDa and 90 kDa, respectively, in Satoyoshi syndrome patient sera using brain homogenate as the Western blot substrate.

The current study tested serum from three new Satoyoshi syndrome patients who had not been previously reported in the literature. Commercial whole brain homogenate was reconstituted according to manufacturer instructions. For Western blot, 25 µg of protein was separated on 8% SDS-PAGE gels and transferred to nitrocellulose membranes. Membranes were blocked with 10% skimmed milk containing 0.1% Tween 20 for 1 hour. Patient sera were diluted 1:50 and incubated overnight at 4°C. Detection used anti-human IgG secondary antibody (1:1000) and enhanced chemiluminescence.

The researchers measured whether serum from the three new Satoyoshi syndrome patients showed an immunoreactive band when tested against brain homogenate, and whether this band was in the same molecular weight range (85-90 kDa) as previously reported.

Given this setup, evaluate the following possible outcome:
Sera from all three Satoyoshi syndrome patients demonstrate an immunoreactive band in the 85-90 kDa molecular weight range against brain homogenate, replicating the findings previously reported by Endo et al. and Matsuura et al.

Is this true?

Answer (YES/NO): NO